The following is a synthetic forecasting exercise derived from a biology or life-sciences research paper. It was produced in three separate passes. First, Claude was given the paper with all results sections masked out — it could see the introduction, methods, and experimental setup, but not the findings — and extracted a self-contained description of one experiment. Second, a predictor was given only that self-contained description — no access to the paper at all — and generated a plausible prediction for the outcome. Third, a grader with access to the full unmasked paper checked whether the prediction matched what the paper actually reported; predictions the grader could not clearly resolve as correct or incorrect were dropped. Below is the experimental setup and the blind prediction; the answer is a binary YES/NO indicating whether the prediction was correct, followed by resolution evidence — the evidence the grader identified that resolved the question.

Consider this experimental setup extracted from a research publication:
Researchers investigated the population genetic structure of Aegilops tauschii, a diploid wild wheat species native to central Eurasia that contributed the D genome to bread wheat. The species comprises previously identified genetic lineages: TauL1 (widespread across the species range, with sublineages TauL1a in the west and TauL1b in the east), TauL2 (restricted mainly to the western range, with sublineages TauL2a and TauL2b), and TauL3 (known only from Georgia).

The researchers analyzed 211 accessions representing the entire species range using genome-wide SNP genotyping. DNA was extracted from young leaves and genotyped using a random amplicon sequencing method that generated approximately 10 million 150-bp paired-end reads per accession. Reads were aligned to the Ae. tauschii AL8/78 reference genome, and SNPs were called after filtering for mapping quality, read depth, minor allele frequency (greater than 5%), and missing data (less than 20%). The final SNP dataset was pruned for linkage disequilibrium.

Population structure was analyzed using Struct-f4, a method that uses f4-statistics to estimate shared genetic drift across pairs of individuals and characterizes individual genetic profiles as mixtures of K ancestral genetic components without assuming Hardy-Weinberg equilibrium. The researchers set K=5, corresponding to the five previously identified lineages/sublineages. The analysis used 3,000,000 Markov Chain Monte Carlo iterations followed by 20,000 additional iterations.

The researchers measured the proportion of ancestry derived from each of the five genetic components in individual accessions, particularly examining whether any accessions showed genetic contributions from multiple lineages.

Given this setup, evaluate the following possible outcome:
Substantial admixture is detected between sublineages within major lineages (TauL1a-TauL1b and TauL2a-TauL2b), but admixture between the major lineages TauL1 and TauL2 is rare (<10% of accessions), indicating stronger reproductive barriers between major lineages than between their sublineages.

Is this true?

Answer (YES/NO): NO